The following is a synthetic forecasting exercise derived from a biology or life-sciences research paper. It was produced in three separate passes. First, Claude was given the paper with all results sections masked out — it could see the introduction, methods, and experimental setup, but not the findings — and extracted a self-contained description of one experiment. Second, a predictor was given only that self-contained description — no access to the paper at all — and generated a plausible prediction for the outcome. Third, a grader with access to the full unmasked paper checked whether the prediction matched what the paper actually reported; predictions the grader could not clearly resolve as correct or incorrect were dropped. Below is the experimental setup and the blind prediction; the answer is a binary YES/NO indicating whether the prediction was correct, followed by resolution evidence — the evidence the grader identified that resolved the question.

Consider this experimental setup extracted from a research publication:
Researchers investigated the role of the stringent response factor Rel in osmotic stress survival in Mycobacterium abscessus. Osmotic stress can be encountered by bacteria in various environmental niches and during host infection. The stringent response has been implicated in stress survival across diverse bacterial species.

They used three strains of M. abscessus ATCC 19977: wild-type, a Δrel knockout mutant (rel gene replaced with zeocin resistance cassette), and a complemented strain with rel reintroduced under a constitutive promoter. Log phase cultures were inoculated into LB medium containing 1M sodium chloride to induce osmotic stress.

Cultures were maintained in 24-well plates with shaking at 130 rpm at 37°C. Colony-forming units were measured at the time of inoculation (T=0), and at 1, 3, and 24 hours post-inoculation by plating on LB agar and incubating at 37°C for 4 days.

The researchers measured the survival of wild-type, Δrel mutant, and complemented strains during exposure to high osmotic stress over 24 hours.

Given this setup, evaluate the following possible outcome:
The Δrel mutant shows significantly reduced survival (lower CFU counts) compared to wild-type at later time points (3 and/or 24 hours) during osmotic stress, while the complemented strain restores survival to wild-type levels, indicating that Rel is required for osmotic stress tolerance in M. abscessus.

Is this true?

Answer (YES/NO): NO